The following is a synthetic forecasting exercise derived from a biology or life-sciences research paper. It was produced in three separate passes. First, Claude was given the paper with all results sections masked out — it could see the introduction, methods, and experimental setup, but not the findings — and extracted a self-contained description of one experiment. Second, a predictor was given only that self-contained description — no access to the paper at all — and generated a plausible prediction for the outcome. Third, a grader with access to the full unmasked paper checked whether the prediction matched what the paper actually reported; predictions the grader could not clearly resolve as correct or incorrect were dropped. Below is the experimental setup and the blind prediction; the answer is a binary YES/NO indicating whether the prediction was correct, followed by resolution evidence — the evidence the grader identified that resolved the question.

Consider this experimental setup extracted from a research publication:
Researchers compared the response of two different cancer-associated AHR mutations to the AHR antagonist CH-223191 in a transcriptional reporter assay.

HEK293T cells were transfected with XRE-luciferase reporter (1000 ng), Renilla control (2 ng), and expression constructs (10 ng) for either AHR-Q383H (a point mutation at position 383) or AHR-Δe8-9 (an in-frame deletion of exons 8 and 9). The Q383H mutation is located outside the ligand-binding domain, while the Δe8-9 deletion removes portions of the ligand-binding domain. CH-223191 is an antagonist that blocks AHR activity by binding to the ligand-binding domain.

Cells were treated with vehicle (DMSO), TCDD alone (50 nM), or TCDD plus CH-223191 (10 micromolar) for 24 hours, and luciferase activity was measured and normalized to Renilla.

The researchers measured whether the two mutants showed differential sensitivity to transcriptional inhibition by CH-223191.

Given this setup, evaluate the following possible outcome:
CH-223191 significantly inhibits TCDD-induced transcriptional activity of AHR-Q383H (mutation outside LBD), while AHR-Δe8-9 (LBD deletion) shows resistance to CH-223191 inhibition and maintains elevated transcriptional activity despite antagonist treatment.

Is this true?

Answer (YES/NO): NO